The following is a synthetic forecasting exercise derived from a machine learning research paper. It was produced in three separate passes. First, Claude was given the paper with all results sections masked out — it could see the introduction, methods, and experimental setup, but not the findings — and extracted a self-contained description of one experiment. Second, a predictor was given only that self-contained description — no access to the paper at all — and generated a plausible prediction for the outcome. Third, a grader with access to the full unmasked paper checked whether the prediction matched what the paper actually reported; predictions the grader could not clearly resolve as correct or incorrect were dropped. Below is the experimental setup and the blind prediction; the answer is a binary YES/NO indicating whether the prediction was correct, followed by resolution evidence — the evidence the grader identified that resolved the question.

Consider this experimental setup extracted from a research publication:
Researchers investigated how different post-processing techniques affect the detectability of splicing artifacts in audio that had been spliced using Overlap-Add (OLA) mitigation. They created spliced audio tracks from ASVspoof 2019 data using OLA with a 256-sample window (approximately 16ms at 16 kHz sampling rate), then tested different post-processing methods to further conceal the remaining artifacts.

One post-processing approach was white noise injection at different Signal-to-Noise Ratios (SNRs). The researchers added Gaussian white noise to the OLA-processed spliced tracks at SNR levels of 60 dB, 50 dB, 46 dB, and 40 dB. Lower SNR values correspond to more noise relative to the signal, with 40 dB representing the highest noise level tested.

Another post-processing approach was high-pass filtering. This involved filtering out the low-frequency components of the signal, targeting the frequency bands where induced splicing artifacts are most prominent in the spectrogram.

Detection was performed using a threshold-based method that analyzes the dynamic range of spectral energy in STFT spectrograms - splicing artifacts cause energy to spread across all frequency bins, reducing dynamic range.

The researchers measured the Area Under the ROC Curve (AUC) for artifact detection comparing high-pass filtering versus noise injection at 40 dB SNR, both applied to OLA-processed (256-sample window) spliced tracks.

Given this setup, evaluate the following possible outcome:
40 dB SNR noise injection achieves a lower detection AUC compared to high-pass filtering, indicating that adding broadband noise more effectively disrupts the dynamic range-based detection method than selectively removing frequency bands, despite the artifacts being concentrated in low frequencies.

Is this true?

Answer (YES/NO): NO